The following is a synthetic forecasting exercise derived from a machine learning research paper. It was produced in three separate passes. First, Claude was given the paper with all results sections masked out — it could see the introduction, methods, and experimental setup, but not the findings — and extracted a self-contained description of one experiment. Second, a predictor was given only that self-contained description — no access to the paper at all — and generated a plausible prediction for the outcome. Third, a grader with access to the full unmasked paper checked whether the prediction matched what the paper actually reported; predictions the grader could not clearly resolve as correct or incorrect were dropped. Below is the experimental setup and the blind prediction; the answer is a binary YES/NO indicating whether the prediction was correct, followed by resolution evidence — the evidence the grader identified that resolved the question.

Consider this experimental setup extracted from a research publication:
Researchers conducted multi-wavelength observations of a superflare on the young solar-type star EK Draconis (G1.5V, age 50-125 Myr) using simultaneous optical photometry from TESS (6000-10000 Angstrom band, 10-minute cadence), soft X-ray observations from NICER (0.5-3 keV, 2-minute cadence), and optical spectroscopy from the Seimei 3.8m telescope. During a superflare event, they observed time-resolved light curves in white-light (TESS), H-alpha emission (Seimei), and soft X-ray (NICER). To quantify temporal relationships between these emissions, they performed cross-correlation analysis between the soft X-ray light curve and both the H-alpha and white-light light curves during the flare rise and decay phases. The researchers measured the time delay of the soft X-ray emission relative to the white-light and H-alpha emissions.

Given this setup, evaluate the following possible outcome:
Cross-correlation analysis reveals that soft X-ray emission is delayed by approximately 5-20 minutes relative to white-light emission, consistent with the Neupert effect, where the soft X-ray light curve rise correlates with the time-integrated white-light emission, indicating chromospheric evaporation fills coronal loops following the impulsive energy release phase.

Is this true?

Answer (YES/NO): YES